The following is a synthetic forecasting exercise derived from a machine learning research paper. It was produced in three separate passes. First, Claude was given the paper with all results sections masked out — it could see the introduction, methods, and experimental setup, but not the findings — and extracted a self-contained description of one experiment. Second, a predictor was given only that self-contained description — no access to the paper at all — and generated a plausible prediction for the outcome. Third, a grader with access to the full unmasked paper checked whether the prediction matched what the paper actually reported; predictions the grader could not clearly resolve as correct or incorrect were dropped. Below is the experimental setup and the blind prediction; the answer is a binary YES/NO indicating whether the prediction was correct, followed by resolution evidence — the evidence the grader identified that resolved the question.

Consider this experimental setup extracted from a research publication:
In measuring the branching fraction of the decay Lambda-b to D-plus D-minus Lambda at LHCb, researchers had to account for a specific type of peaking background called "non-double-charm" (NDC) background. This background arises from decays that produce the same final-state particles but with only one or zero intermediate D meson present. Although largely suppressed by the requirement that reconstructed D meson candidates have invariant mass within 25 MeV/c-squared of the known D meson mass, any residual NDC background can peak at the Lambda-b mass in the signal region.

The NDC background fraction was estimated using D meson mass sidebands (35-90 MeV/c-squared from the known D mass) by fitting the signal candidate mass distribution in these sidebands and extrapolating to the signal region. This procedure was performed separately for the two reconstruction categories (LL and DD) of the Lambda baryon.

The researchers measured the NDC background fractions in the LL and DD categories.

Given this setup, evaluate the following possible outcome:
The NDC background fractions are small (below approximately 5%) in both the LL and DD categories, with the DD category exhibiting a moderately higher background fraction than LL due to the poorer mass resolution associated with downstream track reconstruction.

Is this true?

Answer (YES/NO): NO